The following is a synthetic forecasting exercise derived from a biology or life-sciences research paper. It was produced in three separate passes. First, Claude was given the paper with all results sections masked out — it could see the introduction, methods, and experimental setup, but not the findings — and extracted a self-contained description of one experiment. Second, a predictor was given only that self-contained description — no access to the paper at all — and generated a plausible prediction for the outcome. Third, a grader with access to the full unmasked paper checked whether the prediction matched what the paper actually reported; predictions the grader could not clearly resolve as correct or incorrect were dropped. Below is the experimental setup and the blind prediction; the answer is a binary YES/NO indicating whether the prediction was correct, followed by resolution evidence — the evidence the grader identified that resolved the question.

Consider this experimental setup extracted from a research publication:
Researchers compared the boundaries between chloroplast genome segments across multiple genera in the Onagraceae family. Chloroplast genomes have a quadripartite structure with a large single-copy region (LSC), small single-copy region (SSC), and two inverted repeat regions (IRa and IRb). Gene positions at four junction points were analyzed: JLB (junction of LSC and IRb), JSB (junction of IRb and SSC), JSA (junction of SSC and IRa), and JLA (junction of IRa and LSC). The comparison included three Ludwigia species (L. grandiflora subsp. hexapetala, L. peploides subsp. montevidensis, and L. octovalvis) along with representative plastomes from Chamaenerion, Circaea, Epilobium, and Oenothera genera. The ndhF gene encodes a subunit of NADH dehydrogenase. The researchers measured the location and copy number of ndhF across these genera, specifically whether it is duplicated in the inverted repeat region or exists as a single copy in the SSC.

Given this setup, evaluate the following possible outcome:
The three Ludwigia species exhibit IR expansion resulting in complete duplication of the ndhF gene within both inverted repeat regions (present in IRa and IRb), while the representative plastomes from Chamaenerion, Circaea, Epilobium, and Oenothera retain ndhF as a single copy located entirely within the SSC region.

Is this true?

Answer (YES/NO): NO